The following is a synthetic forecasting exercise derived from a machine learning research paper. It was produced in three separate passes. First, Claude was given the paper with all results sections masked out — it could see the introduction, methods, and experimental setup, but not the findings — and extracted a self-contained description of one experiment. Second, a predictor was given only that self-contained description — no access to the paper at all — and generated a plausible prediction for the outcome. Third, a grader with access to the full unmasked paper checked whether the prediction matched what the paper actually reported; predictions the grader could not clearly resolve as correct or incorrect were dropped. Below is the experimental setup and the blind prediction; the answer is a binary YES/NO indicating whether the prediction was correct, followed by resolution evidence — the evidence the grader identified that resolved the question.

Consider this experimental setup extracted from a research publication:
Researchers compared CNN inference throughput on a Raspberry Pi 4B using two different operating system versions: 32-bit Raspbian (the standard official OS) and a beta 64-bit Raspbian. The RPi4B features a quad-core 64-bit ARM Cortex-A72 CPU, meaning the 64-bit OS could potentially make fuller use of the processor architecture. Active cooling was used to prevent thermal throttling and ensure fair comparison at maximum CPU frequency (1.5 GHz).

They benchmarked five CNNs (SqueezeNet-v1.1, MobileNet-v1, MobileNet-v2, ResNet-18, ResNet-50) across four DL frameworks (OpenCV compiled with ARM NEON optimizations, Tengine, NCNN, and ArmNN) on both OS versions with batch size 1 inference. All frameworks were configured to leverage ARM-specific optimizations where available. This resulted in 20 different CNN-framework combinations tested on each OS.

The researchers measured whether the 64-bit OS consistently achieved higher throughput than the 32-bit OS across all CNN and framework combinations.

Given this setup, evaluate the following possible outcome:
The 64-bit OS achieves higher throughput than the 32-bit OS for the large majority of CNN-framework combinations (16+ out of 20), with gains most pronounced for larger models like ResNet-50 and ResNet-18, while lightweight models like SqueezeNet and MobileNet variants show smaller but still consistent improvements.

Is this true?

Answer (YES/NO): NO